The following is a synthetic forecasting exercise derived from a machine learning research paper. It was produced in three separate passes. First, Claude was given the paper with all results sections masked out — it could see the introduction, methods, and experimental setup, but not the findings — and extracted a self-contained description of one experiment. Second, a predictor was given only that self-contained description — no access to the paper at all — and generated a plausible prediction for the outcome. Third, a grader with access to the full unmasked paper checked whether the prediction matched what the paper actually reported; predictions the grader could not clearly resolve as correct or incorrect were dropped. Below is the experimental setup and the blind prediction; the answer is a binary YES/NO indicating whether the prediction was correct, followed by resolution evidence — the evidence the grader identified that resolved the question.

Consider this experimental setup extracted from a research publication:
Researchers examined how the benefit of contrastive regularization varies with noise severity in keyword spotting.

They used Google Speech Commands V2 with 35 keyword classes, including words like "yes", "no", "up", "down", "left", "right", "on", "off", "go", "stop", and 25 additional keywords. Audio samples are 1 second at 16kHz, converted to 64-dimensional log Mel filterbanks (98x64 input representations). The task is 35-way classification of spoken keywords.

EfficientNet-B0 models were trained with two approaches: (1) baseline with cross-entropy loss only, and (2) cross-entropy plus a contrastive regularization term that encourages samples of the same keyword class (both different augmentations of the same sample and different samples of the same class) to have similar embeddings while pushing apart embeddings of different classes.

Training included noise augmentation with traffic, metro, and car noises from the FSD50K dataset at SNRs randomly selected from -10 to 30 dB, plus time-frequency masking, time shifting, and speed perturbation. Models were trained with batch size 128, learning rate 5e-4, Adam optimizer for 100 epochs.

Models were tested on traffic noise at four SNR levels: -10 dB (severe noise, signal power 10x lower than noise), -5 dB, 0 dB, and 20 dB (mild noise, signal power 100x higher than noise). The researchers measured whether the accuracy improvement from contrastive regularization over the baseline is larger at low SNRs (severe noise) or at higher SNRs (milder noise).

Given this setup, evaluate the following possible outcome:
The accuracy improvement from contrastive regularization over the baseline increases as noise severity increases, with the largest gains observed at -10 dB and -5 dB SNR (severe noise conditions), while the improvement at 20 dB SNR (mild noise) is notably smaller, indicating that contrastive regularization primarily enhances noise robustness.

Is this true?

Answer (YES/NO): YES